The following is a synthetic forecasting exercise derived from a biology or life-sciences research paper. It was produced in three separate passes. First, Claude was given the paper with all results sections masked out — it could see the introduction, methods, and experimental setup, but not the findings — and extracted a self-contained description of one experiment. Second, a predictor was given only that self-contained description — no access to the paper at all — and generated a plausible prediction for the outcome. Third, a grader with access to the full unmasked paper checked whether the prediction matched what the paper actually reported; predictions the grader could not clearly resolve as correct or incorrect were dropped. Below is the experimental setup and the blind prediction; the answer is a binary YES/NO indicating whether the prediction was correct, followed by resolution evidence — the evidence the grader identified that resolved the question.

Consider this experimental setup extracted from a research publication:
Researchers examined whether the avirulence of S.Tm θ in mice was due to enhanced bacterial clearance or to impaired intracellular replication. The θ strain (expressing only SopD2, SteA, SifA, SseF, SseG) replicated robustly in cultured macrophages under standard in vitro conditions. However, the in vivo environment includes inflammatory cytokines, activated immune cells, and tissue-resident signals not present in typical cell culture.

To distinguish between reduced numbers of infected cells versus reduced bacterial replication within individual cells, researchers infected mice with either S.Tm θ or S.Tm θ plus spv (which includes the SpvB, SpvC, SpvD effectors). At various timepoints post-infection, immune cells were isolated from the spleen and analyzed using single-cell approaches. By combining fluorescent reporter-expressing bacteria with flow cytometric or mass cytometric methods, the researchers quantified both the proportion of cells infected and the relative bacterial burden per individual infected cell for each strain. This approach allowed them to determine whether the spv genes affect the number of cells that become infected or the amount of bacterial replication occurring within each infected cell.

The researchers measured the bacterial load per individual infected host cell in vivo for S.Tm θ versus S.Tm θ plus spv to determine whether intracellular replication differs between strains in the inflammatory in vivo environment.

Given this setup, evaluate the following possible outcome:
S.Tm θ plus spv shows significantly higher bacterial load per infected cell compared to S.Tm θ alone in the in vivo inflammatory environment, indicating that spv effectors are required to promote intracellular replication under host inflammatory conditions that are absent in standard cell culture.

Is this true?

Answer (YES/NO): YES